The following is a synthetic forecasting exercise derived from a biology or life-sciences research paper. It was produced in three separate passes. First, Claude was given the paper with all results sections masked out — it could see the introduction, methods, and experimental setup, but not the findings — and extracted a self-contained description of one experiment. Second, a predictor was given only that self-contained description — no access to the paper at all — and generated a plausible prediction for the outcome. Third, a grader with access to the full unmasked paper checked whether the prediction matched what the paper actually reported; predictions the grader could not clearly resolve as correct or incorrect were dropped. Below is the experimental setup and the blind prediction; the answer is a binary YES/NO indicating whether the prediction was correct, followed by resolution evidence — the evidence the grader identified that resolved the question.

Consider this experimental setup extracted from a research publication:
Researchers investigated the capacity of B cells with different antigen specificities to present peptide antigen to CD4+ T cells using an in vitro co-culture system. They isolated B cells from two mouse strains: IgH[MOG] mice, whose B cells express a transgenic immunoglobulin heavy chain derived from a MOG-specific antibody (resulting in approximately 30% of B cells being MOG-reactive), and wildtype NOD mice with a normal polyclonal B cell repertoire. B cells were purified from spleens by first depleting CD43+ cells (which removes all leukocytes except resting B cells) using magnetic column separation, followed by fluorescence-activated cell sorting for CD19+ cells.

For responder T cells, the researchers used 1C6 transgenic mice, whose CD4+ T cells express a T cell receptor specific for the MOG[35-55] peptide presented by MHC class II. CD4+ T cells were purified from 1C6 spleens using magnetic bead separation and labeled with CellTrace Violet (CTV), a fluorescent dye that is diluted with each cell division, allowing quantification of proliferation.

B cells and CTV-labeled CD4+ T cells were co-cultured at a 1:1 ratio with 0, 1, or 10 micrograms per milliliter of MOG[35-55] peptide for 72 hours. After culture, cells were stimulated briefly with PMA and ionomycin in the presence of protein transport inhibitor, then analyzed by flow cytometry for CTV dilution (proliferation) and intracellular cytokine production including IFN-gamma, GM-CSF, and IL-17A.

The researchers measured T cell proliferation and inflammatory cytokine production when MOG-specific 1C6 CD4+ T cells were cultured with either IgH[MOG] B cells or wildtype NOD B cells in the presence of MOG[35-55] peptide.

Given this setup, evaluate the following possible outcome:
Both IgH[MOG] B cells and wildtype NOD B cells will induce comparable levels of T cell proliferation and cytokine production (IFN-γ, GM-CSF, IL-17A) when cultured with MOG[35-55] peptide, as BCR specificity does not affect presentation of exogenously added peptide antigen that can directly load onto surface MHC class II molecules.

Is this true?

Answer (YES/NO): NO